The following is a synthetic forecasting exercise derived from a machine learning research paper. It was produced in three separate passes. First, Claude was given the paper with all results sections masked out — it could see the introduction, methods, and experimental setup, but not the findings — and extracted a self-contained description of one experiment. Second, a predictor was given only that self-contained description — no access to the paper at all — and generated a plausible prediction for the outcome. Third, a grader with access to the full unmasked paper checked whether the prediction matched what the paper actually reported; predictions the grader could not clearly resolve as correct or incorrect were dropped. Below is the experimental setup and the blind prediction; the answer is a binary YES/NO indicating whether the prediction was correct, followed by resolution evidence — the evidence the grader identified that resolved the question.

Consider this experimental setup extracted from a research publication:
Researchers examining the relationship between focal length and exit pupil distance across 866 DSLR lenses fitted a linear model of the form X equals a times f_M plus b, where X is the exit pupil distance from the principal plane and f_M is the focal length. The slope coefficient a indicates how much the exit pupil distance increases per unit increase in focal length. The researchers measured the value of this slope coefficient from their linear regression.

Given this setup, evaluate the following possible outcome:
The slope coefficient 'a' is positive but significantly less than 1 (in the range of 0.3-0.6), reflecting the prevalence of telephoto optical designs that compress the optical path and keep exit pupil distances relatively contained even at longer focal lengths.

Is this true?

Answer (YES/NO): NO